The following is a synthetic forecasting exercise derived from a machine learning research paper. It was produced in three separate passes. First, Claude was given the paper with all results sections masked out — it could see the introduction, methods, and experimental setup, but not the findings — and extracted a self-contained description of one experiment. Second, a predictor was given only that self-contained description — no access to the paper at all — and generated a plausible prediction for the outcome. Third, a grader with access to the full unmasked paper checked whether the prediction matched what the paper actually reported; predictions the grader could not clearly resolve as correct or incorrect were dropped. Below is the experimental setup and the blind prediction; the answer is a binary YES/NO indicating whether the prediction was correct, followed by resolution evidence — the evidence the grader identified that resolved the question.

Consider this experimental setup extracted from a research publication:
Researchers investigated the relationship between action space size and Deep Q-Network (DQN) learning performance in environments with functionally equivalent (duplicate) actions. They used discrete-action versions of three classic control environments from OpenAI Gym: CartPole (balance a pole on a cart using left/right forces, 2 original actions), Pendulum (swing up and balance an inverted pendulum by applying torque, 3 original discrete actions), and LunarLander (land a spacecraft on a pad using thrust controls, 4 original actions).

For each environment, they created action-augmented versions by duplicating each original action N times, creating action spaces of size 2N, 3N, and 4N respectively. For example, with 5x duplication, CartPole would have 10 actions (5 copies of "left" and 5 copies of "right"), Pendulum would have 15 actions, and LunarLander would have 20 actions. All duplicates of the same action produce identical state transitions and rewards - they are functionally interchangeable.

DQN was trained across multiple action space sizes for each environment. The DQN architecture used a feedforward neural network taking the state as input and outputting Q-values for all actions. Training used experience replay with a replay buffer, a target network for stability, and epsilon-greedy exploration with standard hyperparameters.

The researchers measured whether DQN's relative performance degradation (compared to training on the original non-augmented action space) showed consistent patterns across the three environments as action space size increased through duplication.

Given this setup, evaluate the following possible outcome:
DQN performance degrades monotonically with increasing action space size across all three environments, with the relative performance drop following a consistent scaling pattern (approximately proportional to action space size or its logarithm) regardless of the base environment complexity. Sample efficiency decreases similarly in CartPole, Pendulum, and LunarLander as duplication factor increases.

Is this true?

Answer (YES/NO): NO